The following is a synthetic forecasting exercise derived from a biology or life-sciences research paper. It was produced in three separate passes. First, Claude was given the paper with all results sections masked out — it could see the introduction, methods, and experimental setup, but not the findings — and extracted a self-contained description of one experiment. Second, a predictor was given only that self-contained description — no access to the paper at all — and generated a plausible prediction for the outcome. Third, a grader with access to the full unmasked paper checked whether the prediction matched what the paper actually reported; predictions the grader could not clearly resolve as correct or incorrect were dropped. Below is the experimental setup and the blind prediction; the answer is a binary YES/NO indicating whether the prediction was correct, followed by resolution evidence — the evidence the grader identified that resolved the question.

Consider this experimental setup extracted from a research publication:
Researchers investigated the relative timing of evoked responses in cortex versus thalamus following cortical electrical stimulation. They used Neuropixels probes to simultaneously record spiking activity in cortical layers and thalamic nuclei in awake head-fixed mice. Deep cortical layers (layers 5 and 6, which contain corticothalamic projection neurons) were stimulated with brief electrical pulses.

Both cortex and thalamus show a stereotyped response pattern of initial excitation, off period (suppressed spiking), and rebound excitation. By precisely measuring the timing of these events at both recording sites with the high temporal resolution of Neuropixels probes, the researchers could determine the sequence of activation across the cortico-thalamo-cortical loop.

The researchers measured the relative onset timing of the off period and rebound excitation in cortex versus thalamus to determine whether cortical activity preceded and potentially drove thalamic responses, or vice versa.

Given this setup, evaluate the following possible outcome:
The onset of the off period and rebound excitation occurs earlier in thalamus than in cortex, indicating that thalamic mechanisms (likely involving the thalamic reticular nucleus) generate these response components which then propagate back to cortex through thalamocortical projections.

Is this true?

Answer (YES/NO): NO